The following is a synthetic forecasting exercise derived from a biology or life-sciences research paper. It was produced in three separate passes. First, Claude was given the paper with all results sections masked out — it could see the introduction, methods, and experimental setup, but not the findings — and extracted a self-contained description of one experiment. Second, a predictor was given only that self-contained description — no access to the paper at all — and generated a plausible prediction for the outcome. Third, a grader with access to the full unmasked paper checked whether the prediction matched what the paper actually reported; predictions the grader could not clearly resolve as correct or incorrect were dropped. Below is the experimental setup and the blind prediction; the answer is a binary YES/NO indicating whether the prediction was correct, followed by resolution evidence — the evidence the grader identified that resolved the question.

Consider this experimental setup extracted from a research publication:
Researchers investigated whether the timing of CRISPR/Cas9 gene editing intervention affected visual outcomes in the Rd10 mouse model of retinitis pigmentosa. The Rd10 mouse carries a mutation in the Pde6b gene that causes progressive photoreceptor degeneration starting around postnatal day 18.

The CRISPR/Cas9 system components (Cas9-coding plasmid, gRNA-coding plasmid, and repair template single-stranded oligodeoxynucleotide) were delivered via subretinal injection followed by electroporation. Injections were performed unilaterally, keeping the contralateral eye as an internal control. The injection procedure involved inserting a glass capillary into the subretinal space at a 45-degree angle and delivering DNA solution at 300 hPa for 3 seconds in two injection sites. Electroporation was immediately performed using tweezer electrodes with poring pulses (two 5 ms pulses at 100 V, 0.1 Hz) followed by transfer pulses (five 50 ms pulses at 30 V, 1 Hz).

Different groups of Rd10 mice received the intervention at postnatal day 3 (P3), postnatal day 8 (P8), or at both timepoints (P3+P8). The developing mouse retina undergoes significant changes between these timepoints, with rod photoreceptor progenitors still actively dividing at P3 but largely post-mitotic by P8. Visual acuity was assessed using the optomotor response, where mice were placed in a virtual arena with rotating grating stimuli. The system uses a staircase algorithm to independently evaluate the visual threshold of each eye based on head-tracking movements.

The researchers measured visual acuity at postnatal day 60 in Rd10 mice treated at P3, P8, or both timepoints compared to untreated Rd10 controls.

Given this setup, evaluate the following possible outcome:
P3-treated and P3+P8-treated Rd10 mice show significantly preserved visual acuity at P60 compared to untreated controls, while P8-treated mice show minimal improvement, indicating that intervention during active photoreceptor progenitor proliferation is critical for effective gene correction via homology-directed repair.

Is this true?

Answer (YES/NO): NO